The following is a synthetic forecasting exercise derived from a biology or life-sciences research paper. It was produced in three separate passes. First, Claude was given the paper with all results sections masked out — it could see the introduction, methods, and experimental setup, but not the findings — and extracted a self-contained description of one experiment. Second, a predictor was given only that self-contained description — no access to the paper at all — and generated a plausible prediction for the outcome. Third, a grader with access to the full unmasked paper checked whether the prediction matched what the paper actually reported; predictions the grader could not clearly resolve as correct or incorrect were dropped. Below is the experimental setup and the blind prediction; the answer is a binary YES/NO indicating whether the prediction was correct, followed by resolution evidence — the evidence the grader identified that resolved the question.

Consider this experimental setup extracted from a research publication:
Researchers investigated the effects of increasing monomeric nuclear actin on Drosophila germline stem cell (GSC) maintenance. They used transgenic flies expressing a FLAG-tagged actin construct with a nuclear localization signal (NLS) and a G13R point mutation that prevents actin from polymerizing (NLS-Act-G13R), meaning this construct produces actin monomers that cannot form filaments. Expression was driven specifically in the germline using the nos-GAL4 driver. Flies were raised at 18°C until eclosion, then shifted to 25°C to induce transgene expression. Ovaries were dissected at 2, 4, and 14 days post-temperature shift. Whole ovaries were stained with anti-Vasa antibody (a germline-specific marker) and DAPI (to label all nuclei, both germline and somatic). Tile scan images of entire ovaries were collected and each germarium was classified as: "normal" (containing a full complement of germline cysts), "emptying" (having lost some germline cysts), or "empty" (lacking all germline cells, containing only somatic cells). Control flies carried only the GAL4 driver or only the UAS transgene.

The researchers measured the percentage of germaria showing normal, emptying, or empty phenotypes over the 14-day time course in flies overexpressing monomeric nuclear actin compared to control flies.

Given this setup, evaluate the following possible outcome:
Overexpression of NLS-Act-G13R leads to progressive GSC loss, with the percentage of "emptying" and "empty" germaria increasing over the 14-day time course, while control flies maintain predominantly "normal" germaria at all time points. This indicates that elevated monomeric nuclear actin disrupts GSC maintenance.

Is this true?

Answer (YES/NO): YES